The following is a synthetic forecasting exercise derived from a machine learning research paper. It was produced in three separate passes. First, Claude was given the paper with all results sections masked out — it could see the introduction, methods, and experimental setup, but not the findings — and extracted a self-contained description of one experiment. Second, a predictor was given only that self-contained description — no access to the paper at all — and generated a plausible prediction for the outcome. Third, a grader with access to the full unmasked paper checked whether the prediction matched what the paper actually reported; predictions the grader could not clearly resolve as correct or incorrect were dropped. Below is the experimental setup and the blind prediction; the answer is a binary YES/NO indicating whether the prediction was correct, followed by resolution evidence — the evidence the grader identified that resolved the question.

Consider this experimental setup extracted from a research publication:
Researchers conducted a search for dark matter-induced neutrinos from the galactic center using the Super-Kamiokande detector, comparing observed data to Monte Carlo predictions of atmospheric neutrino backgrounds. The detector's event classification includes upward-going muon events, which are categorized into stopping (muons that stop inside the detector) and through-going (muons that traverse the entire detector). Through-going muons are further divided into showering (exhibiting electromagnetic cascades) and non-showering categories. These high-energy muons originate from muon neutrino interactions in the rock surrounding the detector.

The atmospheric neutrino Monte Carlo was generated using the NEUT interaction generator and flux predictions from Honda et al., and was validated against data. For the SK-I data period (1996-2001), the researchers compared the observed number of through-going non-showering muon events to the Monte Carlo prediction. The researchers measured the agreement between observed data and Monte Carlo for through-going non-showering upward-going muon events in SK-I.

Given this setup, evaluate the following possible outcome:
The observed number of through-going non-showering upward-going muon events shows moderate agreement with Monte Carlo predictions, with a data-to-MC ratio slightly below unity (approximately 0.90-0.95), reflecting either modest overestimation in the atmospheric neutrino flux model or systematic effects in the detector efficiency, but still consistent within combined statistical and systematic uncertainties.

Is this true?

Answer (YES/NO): NO